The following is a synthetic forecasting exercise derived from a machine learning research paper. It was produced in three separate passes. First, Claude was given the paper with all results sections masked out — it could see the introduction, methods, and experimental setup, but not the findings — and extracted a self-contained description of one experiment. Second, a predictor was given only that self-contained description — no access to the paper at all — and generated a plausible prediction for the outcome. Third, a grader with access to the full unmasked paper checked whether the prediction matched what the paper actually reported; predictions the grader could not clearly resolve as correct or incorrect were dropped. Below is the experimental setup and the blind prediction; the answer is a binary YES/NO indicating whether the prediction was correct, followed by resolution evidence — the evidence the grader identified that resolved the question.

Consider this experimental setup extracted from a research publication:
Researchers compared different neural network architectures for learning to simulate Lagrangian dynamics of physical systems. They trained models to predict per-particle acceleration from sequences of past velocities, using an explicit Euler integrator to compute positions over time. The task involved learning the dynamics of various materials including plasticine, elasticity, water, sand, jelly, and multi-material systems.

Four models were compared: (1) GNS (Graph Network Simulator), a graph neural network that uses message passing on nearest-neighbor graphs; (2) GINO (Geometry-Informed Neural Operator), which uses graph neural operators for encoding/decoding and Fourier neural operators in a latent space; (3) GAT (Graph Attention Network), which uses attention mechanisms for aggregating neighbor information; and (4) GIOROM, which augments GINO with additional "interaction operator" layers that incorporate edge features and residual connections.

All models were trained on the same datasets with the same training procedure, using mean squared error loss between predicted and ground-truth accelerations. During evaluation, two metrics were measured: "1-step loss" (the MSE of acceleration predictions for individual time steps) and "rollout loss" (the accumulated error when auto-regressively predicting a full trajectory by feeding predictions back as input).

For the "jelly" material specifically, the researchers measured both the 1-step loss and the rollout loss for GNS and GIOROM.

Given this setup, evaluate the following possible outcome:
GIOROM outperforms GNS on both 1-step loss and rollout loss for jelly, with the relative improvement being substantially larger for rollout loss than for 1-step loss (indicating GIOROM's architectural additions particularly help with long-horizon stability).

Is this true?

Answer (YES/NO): NO